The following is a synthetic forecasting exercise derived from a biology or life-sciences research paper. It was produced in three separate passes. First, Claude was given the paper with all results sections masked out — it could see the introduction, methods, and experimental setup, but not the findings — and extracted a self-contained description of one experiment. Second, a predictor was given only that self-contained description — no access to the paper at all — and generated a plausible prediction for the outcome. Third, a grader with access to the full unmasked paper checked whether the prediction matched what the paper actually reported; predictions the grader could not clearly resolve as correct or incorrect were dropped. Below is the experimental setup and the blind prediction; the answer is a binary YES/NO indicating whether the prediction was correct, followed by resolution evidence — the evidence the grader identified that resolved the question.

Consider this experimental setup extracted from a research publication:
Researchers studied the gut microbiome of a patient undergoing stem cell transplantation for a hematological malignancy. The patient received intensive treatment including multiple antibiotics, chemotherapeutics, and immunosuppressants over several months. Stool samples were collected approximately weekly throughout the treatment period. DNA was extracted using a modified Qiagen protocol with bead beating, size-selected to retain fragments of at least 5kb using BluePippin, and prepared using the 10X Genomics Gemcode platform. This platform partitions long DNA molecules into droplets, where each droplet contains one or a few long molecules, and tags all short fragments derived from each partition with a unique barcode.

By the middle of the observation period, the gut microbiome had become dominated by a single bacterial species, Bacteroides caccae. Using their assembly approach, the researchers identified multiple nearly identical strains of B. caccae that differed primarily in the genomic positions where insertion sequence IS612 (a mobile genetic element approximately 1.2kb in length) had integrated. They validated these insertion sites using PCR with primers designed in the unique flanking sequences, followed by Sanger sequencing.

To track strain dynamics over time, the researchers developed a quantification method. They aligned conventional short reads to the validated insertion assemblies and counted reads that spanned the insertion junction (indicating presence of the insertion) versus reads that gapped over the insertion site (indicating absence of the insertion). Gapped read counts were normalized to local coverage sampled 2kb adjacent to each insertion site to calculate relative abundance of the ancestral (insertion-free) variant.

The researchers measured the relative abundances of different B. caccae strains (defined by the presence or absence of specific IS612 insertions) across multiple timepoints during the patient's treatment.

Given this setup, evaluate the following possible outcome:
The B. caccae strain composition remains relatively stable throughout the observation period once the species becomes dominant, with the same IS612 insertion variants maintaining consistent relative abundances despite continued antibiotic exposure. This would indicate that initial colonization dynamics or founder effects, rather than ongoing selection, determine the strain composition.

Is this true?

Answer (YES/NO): NO